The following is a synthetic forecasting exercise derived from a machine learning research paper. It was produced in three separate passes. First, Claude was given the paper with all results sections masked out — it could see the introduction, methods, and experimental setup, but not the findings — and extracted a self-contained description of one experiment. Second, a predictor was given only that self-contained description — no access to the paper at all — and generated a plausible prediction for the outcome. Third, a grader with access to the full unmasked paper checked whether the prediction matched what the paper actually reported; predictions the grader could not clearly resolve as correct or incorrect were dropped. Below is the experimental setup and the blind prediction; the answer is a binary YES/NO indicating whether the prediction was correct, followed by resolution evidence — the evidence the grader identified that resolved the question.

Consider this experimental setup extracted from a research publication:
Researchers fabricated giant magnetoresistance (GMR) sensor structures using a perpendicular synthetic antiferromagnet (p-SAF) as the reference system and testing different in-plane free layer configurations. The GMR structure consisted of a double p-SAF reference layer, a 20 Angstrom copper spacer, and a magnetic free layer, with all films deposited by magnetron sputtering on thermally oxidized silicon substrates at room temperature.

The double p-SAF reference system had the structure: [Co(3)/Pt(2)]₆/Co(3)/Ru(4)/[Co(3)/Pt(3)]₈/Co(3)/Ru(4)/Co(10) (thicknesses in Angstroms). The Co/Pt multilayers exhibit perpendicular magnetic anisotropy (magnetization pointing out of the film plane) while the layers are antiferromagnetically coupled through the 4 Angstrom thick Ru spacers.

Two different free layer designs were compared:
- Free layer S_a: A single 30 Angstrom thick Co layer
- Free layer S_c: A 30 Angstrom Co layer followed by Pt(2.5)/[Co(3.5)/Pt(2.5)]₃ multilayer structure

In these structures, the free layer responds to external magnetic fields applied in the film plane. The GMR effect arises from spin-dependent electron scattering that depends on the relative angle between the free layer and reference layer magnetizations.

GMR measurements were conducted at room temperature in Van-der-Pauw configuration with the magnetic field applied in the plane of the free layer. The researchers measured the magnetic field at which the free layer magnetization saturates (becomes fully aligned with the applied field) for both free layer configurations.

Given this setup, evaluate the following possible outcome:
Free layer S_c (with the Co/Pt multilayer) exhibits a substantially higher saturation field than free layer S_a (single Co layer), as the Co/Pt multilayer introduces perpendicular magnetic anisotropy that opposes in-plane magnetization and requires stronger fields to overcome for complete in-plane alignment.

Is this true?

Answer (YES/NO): NO